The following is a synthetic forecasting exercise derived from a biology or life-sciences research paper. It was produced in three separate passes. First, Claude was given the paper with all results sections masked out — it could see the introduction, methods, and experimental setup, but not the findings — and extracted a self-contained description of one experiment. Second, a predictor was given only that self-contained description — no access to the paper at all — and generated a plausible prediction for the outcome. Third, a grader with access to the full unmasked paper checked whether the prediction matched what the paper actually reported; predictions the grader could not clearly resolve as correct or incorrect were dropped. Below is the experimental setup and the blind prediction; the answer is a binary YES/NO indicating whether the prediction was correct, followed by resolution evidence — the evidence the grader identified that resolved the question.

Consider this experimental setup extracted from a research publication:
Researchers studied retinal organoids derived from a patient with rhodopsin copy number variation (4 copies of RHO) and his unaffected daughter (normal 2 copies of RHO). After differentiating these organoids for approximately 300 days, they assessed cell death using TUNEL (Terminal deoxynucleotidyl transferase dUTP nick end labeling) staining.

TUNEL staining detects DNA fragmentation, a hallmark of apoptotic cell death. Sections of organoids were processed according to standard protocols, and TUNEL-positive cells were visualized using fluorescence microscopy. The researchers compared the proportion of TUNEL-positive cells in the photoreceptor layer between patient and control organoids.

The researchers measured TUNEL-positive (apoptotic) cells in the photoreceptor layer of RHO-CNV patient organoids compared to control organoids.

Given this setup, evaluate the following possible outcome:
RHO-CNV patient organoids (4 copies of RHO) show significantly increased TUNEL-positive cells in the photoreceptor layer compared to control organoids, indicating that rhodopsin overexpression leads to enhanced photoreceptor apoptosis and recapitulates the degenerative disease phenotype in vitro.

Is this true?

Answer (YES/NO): NO